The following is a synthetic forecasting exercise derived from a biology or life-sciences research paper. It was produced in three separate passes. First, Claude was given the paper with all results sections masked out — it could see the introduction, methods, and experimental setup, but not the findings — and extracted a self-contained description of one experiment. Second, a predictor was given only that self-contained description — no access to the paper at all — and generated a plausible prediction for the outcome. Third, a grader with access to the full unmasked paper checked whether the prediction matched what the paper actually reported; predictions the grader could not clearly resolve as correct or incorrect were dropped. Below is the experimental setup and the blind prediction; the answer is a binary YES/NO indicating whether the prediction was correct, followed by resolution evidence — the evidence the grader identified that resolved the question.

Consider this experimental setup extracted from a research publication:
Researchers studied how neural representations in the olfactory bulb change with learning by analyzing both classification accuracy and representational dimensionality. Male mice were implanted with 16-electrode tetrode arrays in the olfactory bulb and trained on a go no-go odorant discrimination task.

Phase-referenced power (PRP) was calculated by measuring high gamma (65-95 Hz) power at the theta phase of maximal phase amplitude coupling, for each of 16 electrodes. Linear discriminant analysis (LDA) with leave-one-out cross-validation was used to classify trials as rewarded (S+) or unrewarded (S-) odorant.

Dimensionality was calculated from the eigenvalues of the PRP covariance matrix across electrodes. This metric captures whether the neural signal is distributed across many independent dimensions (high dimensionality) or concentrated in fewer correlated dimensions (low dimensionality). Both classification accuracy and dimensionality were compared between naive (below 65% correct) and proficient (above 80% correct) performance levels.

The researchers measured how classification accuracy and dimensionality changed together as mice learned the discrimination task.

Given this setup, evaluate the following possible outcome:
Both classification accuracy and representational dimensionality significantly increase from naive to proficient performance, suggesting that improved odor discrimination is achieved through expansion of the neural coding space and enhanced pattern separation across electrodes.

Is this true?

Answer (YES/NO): NO